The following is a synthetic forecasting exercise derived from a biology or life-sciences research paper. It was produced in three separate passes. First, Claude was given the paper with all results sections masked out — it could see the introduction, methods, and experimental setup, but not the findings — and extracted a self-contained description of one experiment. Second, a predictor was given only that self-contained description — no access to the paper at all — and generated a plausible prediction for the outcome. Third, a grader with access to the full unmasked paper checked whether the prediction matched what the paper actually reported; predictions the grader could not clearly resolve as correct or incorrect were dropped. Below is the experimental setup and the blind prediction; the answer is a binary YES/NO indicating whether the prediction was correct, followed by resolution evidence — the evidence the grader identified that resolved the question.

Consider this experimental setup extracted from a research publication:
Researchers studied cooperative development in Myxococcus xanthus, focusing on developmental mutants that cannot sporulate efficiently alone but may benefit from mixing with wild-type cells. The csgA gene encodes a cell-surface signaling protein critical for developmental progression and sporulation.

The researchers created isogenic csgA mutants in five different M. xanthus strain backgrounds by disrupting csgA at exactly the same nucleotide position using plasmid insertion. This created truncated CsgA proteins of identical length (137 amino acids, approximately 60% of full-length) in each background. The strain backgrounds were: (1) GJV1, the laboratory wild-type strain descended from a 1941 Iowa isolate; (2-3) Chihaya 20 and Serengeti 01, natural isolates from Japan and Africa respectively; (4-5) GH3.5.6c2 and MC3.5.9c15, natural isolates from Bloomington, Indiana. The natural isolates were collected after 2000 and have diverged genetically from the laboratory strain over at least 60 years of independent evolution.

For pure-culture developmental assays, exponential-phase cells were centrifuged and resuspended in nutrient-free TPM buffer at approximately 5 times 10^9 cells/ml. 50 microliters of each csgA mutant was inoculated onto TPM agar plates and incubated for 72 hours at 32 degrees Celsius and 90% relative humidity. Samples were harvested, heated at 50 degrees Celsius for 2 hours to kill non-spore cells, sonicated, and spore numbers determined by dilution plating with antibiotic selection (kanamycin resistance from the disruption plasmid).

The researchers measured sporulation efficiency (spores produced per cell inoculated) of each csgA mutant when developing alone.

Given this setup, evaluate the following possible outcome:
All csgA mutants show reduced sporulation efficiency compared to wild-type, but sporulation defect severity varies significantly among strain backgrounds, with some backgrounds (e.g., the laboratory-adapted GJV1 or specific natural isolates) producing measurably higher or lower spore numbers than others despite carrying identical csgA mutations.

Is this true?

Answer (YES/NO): NO